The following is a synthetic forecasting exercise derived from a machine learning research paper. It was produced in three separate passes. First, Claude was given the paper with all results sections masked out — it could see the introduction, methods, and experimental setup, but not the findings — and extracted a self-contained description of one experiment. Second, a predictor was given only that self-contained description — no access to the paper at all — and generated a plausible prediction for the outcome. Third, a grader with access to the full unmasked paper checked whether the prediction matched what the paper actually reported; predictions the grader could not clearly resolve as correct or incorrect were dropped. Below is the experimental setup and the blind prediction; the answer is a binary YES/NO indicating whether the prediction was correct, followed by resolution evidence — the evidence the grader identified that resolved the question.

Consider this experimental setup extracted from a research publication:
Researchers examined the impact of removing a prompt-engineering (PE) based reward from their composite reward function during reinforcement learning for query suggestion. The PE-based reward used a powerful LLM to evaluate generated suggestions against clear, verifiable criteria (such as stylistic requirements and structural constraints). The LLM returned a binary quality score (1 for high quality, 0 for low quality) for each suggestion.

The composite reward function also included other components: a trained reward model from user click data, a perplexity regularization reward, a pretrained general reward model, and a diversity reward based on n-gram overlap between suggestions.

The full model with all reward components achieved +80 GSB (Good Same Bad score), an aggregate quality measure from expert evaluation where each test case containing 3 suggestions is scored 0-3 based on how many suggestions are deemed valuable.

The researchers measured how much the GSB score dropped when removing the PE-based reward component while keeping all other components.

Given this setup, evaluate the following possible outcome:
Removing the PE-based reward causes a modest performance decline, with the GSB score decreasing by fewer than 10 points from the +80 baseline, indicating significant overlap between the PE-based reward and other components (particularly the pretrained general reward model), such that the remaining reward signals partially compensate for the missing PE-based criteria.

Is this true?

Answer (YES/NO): YES